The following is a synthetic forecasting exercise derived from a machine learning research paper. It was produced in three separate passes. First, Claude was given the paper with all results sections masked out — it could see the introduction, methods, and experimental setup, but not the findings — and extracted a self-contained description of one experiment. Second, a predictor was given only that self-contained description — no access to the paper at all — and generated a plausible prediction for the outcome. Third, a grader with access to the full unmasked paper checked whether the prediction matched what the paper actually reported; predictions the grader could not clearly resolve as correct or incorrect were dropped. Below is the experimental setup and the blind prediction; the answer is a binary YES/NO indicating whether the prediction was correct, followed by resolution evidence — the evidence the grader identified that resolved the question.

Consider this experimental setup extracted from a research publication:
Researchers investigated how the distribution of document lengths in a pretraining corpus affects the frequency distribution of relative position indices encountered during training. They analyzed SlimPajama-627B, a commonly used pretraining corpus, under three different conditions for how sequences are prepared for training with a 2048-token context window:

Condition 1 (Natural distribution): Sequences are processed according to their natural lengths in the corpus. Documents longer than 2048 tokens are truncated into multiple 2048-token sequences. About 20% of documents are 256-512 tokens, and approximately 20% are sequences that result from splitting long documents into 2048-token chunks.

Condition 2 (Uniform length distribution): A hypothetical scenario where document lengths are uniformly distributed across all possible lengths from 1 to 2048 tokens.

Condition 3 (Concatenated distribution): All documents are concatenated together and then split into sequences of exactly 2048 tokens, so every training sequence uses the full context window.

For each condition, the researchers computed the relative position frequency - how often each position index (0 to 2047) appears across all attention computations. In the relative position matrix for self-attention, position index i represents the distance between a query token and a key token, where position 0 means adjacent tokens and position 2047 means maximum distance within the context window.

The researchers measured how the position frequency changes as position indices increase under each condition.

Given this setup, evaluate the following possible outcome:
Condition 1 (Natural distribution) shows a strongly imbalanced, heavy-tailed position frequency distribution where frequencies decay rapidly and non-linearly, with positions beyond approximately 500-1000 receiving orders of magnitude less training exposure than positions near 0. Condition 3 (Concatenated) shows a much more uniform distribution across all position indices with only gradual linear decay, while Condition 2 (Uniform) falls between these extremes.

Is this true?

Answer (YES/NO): NO